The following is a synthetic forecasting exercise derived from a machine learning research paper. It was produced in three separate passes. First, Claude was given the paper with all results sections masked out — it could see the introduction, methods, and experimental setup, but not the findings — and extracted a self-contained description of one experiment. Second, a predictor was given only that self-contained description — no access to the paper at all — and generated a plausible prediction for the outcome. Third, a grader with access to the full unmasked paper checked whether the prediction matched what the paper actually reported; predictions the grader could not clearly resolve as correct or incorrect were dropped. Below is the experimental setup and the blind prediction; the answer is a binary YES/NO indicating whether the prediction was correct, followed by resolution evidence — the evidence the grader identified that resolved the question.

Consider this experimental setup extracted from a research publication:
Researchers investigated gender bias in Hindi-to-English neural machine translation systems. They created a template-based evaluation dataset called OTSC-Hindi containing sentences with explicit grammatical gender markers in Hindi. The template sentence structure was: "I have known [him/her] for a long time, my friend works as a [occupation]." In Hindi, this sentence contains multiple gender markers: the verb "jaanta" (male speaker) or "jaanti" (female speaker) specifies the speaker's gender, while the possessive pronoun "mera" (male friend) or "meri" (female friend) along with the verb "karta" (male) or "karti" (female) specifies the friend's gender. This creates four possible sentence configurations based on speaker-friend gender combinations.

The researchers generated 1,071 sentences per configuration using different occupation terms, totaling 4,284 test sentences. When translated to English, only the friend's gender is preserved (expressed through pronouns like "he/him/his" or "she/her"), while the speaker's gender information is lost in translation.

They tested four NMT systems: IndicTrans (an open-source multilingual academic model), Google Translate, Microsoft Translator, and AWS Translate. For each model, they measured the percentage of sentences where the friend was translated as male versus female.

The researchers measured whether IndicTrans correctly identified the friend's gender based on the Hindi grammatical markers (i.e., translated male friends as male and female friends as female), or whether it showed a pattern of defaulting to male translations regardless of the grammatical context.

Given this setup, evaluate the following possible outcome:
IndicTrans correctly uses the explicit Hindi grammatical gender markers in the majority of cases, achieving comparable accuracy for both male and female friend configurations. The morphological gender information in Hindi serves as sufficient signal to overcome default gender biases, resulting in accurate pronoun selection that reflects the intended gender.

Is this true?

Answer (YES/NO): NO